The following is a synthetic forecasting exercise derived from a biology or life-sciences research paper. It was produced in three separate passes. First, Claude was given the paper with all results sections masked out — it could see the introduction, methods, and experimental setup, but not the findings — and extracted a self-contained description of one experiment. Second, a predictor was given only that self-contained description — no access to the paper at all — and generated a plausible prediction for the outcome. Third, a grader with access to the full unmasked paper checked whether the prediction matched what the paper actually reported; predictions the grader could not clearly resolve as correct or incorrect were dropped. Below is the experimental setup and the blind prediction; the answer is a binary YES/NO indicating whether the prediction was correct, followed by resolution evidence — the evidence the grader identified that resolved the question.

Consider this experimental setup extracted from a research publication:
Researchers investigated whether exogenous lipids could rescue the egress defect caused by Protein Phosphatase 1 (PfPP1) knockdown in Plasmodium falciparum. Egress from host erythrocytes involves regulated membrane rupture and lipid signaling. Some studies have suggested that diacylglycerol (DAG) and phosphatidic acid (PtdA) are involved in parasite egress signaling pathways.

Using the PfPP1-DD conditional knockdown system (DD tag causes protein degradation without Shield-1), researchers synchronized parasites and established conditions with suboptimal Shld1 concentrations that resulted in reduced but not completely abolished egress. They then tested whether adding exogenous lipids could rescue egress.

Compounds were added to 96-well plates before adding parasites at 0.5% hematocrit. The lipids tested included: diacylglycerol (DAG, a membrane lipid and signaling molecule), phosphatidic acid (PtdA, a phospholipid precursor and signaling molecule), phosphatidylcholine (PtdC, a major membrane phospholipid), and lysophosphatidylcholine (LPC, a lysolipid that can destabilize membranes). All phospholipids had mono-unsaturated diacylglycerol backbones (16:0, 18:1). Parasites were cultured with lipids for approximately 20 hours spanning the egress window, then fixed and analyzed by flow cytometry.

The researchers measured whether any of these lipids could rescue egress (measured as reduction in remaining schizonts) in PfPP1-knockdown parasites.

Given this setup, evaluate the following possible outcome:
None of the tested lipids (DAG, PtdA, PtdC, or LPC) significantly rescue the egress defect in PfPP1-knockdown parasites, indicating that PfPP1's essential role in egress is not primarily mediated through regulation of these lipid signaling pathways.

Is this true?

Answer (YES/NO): NO